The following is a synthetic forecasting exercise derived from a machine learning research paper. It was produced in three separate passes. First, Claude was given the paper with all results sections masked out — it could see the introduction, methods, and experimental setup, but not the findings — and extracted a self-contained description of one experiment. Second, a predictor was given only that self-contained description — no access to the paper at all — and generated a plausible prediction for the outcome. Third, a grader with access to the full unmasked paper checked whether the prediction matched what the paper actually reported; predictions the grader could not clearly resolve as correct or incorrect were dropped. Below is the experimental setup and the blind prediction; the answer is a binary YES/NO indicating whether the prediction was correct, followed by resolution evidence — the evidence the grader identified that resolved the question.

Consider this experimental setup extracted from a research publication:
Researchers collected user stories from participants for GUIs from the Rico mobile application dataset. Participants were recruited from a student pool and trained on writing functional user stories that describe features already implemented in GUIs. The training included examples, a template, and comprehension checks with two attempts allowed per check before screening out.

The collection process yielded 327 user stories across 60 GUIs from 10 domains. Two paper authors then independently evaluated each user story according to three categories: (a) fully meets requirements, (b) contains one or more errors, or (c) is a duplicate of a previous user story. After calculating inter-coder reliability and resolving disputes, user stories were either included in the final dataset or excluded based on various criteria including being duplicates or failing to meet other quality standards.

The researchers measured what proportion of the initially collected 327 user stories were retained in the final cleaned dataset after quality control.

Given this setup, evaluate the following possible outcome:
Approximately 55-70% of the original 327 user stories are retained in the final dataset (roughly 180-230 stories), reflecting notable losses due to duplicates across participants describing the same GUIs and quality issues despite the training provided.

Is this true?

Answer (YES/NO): NO